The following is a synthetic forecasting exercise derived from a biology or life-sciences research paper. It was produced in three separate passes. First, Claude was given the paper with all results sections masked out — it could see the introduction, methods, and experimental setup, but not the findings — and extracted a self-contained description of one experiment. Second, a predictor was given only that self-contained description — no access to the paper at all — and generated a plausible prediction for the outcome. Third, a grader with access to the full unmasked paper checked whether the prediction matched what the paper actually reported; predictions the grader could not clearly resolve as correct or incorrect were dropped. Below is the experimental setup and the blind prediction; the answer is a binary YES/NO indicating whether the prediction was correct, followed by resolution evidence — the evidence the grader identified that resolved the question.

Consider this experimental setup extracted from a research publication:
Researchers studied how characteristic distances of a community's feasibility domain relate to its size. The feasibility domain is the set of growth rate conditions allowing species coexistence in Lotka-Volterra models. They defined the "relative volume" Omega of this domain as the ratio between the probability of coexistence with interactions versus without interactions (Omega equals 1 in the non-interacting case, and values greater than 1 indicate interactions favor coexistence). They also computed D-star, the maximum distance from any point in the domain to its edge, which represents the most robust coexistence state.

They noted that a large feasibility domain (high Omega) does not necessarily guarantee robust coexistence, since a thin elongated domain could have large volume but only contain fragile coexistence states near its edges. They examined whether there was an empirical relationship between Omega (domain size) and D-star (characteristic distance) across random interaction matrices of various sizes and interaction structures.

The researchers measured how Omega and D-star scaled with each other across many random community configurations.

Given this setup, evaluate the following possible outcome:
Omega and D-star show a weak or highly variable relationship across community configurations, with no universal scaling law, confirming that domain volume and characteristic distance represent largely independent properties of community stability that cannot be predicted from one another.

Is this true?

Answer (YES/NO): NO